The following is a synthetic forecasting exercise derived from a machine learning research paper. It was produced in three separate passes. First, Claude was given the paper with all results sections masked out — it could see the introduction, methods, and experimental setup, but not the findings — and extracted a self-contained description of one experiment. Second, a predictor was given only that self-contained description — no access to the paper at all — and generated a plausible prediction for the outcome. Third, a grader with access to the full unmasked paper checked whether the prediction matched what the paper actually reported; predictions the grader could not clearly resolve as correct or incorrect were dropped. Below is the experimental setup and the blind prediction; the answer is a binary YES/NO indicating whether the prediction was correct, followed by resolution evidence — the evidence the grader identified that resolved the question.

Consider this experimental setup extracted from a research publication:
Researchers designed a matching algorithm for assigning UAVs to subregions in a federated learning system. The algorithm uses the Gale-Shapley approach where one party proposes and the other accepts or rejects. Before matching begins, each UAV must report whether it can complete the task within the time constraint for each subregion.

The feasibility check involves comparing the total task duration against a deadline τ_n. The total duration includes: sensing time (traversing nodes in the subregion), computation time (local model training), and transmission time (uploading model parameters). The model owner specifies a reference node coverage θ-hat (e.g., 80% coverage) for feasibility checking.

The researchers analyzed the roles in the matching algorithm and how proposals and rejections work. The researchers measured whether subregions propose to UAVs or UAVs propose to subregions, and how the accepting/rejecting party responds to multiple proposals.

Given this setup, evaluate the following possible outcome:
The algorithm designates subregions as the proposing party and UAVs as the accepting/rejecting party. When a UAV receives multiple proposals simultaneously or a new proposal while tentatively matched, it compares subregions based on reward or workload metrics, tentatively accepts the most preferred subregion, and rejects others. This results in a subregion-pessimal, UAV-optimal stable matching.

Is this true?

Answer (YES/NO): NO